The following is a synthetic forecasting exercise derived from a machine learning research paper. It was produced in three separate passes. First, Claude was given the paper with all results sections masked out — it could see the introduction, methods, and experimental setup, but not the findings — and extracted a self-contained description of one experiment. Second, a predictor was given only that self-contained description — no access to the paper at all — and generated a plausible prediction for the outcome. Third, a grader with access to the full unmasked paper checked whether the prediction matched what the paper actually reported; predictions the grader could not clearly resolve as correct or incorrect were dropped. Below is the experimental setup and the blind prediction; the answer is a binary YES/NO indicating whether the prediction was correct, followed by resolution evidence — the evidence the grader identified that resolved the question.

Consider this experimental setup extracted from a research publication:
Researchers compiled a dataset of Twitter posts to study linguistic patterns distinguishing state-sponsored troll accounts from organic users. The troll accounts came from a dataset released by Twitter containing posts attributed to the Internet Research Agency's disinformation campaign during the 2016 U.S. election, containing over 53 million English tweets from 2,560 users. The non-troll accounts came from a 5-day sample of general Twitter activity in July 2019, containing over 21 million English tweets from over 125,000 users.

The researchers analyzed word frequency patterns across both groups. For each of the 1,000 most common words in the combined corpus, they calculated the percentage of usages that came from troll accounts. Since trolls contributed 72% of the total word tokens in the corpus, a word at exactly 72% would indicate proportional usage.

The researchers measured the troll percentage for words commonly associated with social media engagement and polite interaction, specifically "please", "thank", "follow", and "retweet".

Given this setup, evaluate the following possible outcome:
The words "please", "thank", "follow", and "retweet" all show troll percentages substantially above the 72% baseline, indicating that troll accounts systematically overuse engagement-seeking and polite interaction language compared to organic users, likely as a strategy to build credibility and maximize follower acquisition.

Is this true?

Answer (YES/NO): NO